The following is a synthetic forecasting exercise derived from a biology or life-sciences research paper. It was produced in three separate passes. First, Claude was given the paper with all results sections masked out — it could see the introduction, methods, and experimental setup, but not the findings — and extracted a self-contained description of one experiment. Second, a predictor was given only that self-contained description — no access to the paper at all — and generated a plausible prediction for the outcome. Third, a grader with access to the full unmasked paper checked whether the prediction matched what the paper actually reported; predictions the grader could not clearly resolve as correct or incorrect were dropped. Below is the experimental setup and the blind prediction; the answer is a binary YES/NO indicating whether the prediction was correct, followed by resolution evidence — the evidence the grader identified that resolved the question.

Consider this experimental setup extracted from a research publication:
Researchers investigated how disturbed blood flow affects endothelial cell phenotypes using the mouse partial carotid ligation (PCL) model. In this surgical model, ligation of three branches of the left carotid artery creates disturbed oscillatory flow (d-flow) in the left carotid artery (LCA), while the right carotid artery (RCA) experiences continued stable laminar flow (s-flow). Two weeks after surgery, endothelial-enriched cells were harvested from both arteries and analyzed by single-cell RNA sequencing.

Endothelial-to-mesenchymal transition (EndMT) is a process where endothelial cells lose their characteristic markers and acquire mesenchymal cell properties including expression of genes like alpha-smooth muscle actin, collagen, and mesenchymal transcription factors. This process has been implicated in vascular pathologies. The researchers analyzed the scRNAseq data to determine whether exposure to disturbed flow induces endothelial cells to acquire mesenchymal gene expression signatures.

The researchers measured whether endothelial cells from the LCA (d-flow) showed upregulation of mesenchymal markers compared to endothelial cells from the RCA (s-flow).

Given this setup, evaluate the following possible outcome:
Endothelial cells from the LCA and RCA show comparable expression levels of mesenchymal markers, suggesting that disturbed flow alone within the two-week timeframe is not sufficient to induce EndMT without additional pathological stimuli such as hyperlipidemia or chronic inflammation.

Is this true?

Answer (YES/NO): NO